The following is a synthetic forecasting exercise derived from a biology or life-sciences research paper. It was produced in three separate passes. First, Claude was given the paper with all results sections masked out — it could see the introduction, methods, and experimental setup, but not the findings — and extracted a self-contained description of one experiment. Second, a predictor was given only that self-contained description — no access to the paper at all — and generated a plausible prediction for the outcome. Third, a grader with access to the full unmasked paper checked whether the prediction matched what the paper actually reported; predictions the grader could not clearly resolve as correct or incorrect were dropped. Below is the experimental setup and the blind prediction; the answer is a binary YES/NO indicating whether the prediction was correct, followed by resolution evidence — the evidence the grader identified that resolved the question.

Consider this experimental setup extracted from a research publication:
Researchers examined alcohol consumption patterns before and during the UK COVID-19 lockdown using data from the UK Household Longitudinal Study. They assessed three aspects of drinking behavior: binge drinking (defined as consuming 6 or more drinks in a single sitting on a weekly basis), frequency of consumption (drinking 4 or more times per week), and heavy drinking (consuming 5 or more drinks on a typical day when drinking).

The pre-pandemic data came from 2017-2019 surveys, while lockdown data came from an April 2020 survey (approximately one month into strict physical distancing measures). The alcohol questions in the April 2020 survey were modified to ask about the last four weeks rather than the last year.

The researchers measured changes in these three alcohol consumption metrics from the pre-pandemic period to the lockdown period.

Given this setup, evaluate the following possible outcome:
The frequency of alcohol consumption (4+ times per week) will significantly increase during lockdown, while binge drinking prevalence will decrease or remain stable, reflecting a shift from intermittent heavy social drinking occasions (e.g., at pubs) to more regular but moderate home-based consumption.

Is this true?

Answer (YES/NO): NO